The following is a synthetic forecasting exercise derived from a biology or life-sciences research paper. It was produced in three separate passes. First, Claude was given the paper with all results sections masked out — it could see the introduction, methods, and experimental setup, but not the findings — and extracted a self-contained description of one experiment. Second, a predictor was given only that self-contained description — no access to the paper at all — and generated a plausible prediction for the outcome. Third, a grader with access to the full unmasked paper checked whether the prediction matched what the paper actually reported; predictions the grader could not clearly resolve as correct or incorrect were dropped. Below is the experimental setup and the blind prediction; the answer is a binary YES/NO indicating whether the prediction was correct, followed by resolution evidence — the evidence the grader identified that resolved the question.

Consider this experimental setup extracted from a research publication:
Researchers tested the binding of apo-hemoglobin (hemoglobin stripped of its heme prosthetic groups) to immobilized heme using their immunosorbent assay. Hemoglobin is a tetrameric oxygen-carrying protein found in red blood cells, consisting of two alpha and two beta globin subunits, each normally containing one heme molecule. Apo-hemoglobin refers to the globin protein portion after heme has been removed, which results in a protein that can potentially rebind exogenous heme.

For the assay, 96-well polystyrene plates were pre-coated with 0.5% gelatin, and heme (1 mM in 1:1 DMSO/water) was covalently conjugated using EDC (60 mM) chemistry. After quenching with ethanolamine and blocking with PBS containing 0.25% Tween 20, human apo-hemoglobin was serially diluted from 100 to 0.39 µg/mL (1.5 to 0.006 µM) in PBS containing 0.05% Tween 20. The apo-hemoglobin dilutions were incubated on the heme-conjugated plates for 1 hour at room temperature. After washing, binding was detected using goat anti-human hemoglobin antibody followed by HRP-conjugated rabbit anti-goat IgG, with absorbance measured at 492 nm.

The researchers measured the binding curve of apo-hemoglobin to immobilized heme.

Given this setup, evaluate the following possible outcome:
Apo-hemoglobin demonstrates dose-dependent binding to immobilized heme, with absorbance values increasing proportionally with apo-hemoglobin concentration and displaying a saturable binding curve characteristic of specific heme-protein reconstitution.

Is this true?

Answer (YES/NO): YES